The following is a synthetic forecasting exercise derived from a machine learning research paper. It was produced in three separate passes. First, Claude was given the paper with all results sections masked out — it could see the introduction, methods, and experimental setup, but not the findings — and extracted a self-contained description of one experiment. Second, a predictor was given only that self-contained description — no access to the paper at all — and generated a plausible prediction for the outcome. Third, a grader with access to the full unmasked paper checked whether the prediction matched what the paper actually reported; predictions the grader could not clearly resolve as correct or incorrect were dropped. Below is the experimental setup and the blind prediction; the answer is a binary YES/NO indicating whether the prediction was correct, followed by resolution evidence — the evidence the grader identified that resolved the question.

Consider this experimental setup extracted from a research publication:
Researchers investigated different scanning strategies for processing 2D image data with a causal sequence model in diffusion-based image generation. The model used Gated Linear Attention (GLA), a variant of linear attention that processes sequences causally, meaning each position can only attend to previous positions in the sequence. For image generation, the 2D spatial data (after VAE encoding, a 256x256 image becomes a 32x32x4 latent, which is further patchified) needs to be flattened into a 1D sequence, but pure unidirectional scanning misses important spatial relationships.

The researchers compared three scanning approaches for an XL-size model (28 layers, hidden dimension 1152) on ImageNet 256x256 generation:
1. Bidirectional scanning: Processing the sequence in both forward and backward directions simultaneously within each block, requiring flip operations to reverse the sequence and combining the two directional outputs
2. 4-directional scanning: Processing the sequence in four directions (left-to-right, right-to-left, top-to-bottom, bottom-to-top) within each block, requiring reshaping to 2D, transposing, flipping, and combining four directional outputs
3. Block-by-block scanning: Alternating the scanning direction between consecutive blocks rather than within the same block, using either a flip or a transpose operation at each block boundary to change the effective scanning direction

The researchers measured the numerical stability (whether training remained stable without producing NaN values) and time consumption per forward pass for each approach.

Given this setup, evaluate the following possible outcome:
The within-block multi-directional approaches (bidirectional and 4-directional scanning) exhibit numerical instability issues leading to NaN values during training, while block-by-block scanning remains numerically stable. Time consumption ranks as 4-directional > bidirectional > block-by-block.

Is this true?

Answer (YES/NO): YES